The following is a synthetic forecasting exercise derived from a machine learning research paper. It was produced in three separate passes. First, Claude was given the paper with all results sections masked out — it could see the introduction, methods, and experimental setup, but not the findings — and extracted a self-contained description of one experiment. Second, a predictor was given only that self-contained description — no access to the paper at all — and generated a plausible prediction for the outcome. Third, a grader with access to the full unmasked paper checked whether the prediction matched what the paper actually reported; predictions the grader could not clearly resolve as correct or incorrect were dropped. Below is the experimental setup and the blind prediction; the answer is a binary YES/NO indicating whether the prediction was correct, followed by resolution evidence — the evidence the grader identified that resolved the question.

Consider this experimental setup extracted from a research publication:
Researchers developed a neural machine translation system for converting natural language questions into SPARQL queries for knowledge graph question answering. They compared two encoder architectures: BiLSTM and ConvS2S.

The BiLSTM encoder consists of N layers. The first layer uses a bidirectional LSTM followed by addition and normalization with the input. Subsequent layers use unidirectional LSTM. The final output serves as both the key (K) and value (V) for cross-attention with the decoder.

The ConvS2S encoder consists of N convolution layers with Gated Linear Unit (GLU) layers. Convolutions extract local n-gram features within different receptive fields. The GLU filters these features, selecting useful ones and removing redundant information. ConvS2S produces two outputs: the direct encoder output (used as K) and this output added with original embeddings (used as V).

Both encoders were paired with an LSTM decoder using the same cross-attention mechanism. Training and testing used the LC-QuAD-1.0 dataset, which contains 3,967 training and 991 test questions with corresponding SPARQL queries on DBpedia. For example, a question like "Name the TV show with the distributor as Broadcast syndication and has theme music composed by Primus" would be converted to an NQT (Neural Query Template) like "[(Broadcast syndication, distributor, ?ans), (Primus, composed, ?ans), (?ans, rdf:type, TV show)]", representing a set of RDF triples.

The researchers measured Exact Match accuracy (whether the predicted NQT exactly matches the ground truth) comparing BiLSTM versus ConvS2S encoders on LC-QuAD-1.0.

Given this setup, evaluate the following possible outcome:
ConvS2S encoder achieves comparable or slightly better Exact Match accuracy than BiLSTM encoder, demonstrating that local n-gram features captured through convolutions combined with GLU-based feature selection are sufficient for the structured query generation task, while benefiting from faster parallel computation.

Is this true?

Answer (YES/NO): YES